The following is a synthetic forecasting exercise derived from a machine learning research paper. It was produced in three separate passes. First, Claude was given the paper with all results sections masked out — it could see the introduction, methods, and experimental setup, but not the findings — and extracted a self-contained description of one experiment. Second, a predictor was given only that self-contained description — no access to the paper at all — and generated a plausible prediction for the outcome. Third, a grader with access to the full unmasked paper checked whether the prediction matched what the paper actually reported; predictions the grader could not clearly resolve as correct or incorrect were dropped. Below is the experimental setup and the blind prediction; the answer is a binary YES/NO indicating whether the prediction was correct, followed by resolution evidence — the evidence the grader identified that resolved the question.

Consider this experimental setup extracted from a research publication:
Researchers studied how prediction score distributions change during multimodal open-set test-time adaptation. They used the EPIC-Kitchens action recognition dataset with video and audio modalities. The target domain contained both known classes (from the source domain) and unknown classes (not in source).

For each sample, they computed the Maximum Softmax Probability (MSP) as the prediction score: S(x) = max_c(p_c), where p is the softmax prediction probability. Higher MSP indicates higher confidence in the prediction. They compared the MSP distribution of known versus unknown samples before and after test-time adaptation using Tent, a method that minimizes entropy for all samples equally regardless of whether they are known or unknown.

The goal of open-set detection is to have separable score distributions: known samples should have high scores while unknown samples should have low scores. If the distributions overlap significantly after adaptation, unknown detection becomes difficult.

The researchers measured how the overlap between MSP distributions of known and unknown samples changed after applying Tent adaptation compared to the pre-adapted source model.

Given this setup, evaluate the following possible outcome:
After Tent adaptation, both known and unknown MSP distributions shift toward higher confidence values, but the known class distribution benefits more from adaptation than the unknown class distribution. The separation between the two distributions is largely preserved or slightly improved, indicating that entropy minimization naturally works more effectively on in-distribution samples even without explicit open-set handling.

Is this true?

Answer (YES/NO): NO